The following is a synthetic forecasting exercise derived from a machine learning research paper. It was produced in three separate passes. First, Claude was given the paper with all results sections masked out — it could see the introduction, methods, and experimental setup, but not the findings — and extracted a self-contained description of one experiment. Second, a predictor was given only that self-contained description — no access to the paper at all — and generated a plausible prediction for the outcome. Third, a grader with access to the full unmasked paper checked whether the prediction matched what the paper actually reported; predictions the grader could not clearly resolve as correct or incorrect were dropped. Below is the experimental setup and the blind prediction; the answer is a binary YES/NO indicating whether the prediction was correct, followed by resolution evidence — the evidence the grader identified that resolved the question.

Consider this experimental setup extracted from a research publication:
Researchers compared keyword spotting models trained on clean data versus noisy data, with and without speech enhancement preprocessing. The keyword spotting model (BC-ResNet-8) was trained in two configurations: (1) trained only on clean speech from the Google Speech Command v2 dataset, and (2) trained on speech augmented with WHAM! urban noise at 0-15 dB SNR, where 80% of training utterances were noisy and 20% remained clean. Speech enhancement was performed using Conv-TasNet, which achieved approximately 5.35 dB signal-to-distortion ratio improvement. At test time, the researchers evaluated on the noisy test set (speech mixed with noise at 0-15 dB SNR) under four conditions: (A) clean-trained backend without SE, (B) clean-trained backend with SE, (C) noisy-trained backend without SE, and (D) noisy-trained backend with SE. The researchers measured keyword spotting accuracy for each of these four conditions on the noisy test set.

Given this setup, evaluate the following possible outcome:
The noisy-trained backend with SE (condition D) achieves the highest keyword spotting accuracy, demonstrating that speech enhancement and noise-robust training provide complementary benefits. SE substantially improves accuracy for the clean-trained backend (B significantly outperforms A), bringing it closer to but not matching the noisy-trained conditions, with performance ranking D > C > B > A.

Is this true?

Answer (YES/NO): NO